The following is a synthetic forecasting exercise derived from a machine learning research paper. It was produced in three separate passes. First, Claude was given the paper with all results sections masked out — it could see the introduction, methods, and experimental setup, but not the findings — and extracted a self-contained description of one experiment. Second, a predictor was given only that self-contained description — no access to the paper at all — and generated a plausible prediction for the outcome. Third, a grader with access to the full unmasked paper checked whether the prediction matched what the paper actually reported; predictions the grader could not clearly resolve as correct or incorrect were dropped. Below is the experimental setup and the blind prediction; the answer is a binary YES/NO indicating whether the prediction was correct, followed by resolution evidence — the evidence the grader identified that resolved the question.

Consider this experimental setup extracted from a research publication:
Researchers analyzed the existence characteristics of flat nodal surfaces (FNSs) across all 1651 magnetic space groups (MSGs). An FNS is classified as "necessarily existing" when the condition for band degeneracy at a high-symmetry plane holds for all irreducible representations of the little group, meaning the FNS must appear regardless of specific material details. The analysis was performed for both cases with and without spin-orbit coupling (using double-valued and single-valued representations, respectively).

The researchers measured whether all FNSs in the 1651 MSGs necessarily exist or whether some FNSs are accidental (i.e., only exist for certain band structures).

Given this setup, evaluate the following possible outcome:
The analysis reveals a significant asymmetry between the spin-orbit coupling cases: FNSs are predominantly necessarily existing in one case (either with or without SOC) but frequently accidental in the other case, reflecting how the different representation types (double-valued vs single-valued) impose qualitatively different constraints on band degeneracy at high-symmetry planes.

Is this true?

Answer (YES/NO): NO